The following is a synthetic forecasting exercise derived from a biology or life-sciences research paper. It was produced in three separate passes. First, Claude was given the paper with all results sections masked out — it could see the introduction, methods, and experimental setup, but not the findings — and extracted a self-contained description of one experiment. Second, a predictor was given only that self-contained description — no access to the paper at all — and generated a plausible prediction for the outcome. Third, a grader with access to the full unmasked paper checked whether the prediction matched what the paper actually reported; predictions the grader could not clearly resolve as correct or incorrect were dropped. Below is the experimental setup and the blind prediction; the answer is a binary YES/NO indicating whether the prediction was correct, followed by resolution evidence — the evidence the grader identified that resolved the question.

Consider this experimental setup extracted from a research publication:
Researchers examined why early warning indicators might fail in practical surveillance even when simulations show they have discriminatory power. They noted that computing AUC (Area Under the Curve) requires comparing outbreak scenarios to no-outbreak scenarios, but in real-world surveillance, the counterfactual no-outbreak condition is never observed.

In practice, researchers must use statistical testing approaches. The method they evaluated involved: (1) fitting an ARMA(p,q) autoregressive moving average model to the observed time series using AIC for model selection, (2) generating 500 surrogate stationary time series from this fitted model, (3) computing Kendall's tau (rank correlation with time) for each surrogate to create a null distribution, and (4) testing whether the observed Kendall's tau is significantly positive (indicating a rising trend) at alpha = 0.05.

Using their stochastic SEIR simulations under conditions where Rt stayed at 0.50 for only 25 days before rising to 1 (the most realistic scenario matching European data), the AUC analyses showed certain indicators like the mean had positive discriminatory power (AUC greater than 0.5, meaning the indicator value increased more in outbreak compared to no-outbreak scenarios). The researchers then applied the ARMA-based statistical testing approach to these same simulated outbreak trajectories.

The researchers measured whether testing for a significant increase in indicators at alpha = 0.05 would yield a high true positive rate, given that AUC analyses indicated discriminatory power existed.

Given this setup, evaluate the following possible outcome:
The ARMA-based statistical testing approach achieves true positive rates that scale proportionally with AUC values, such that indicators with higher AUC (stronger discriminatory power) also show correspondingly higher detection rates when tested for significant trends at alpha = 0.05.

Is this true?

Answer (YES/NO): NO